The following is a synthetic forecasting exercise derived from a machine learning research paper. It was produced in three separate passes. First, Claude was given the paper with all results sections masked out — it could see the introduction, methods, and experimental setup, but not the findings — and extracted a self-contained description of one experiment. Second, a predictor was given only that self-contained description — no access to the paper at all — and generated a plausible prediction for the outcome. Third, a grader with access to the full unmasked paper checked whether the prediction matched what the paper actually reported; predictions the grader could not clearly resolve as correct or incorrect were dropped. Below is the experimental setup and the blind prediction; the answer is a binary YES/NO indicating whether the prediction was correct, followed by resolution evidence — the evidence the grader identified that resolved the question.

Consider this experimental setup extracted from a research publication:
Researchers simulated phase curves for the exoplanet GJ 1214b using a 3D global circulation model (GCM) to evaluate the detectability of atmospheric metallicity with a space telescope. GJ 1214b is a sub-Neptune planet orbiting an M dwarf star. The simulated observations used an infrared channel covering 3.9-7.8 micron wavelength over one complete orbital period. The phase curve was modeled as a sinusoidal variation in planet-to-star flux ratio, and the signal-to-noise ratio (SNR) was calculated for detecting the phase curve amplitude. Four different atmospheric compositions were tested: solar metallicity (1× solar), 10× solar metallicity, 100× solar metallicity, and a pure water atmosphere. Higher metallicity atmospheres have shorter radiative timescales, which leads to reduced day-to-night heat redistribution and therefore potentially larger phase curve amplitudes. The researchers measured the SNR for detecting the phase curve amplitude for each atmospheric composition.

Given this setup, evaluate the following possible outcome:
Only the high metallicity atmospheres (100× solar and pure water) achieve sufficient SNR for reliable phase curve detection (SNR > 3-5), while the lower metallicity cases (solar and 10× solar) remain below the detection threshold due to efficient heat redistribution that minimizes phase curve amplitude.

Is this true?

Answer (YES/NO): YES